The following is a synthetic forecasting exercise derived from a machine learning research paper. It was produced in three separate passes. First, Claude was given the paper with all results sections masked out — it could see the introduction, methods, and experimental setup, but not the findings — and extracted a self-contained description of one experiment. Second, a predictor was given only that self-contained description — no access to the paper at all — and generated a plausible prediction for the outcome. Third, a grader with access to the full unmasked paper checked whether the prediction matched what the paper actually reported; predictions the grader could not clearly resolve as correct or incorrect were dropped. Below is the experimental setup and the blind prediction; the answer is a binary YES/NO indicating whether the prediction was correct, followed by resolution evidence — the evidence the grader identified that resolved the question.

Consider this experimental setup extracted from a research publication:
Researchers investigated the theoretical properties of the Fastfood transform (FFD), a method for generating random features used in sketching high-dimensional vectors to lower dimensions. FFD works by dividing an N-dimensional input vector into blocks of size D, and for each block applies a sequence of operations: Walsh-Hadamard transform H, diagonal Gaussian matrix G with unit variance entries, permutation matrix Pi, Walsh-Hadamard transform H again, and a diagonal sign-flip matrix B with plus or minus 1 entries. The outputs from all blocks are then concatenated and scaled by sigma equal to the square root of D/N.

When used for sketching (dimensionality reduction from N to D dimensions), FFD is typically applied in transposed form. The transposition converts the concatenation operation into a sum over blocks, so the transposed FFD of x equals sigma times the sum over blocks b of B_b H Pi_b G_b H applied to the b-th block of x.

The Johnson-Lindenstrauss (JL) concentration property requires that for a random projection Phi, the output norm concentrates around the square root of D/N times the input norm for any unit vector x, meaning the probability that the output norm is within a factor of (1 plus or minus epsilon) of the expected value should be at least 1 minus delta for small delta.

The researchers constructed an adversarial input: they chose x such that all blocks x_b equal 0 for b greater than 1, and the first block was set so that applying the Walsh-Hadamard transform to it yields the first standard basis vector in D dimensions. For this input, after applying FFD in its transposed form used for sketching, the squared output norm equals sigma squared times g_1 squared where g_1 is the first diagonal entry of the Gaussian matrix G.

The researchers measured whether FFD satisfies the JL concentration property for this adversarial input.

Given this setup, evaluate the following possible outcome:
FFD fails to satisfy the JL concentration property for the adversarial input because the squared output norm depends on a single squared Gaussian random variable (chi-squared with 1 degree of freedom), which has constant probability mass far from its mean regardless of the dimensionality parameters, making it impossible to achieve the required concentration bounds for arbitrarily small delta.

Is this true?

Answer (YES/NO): YES